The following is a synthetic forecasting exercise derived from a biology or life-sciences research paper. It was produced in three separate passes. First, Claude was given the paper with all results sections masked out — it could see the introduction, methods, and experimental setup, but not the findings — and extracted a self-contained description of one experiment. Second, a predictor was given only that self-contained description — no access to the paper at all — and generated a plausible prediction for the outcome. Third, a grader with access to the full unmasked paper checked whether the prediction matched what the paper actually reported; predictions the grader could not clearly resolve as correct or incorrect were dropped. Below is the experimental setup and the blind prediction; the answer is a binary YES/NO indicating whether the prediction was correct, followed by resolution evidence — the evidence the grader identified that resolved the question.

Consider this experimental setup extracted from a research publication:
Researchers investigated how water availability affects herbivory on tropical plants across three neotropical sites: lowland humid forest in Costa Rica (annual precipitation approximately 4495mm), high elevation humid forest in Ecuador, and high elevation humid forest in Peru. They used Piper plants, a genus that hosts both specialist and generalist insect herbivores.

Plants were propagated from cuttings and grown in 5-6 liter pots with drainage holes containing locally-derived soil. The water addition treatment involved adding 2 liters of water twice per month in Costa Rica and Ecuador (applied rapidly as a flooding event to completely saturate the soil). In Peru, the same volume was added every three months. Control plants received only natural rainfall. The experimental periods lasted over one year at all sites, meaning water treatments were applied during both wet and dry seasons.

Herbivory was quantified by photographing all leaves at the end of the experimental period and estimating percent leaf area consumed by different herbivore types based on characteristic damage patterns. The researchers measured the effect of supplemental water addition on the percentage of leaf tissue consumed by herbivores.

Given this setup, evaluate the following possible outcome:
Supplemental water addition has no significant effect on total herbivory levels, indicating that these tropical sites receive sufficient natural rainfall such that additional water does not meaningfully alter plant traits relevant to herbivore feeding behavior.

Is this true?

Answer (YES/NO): NO